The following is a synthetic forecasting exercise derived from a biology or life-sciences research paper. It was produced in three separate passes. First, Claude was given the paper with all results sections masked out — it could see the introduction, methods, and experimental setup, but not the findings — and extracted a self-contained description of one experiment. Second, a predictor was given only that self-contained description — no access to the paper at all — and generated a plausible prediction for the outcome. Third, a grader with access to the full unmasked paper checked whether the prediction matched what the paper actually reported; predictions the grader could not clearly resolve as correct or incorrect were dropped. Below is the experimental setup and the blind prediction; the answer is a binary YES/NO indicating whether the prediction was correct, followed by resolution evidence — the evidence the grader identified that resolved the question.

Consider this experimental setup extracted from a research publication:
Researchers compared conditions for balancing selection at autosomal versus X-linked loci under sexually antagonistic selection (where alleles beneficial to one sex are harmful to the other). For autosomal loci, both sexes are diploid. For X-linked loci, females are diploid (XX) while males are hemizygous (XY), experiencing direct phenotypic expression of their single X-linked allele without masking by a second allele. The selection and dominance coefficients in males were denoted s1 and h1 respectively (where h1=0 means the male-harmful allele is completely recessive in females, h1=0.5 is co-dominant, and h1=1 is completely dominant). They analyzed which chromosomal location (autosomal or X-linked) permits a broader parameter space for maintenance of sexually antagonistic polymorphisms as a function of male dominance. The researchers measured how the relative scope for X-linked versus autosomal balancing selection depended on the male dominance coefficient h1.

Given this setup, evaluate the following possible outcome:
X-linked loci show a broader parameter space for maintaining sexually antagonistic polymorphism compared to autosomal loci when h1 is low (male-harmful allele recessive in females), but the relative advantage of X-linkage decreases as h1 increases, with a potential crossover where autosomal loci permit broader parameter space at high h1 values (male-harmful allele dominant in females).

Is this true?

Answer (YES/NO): NO